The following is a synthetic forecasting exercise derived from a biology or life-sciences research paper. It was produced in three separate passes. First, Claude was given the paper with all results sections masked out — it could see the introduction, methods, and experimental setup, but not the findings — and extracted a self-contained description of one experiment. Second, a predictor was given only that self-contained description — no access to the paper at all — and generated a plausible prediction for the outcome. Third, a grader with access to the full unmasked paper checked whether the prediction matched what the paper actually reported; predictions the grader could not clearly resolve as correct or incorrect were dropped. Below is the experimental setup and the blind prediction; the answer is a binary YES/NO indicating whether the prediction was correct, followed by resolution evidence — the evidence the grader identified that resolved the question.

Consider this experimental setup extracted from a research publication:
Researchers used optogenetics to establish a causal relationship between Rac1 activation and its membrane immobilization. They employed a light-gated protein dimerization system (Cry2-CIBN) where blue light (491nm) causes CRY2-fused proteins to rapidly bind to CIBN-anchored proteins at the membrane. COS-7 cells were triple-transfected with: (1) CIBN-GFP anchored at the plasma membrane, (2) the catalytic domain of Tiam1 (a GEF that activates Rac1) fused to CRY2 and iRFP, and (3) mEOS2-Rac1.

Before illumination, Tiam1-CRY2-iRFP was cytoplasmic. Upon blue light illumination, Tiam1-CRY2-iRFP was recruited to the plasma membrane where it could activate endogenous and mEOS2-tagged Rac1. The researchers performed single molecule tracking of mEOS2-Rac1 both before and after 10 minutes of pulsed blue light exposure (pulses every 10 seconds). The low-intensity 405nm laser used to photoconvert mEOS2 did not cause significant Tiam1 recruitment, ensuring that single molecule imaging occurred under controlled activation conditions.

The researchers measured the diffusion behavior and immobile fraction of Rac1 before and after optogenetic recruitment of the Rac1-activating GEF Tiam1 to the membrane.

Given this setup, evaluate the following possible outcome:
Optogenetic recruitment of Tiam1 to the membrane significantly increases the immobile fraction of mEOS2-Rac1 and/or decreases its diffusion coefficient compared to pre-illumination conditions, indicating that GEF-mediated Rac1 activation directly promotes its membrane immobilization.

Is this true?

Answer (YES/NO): YES